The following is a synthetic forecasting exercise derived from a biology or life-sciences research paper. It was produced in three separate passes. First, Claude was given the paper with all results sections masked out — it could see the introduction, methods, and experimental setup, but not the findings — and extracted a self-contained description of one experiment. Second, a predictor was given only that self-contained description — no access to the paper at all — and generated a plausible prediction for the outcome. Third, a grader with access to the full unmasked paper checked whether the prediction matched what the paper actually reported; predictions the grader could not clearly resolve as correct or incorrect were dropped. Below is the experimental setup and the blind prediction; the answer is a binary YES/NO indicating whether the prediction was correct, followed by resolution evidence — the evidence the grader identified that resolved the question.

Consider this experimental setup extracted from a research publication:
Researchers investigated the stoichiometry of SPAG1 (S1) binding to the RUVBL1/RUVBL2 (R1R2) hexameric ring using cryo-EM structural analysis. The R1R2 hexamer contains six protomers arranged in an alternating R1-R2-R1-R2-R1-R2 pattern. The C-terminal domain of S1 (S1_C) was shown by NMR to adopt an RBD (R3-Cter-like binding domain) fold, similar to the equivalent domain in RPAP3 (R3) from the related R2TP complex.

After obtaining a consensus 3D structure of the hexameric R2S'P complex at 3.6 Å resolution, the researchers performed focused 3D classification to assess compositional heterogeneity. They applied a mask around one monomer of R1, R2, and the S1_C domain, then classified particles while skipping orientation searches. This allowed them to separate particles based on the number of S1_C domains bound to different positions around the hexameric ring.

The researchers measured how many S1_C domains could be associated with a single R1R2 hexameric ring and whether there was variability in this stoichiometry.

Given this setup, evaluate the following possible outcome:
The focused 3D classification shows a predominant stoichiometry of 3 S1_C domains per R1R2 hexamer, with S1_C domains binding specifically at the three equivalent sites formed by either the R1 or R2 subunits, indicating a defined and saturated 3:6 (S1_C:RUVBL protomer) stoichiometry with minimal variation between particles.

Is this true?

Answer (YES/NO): NO